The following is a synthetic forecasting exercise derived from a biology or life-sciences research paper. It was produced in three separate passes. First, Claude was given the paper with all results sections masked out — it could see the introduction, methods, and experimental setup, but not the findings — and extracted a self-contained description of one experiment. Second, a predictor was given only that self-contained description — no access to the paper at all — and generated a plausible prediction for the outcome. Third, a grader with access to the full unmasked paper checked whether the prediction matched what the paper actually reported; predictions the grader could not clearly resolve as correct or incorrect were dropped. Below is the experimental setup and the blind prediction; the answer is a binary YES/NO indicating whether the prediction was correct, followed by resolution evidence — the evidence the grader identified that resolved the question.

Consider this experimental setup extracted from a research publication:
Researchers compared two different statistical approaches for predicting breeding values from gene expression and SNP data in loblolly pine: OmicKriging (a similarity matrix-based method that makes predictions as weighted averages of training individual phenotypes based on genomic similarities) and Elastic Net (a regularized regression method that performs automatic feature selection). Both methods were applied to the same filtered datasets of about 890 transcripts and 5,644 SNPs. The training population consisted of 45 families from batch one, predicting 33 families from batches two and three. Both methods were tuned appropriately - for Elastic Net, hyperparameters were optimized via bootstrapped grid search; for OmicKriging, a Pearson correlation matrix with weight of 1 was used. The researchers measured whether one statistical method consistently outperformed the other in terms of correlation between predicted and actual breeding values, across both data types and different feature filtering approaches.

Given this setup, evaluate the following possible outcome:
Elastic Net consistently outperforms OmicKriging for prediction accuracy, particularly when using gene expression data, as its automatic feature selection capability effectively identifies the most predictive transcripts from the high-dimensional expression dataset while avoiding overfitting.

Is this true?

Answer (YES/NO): NO